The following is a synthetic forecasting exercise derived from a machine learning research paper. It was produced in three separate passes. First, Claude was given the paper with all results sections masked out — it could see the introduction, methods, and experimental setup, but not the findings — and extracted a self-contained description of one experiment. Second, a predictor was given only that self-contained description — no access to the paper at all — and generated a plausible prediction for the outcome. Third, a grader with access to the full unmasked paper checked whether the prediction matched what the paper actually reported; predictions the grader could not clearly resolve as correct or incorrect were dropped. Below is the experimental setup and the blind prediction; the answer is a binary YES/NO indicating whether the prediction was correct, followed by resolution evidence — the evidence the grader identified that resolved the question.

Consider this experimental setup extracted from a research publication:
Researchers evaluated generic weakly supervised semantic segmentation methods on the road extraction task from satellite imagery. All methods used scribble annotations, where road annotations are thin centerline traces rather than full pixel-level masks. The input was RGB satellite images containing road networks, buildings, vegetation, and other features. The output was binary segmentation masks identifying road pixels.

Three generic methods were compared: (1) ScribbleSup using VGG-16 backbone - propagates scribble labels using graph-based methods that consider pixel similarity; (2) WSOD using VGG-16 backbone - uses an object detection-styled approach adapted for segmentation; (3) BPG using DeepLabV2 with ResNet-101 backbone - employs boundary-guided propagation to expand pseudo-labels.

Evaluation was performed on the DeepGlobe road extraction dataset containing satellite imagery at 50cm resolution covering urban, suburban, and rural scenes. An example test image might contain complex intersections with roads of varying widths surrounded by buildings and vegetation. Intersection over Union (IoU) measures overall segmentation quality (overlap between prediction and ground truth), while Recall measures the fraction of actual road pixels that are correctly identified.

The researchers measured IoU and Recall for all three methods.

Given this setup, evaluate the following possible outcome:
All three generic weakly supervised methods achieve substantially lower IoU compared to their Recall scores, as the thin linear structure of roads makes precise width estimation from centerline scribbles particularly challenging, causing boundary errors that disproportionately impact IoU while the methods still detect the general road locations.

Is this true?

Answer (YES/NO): NO